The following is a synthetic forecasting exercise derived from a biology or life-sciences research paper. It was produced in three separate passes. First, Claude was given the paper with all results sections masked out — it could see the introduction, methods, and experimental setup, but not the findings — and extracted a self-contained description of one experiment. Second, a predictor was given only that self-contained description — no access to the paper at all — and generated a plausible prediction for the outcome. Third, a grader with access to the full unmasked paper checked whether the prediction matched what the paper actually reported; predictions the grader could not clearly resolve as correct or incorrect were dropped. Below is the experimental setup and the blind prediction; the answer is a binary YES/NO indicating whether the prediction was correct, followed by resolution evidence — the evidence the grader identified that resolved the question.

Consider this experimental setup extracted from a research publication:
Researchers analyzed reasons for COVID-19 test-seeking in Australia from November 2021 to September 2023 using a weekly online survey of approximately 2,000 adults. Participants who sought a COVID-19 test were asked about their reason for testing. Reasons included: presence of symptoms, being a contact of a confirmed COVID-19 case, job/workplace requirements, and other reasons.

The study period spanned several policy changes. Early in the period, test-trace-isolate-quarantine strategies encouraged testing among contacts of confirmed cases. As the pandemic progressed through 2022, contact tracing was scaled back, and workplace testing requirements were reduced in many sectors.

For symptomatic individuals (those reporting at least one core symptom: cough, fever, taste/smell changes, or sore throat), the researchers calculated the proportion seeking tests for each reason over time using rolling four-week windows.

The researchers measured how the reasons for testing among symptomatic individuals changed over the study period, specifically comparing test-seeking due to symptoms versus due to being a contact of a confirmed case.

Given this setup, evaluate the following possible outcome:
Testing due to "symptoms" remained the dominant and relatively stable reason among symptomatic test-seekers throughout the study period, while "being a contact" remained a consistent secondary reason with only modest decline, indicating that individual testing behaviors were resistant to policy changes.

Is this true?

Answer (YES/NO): NO